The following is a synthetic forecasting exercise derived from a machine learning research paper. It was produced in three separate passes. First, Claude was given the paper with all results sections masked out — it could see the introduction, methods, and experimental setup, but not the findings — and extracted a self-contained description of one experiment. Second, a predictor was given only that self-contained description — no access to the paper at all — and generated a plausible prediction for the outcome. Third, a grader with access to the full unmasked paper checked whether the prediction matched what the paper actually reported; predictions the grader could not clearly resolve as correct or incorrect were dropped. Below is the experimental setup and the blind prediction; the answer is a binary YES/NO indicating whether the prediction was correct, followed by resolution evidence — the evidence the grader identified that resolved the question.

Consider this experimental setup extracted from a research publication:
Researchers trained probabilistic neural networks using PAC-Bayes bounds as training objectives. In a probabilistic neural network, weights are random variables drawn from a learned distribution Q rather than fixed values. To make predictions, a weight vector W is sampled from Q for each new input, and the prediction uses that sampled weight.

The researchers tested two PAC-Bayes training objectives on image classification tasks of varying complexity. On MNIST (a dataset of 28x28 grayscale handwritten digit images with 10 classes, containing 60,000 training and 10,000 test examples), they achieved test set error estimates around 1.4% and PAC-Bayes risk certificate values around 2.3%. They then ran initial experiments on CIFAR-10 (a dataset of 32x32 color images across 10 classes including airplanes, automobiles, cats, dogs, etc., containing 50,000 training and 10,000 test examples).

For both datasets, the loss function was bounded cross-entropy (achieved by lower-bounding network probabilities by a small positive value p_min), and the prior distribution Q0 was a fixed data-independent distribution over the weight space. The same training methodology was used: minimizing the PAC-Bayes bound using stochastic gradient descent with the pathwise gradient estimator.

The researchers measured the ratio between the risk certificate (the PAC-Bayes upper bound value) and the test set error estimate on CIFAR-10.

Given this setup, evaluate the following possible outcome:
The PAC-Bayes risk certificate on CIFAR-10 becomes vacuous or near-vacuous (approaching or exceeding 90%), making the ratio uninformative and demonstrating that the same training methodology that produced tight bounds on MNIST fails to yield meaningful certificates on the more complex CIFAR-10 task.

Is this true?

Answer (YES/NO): NO